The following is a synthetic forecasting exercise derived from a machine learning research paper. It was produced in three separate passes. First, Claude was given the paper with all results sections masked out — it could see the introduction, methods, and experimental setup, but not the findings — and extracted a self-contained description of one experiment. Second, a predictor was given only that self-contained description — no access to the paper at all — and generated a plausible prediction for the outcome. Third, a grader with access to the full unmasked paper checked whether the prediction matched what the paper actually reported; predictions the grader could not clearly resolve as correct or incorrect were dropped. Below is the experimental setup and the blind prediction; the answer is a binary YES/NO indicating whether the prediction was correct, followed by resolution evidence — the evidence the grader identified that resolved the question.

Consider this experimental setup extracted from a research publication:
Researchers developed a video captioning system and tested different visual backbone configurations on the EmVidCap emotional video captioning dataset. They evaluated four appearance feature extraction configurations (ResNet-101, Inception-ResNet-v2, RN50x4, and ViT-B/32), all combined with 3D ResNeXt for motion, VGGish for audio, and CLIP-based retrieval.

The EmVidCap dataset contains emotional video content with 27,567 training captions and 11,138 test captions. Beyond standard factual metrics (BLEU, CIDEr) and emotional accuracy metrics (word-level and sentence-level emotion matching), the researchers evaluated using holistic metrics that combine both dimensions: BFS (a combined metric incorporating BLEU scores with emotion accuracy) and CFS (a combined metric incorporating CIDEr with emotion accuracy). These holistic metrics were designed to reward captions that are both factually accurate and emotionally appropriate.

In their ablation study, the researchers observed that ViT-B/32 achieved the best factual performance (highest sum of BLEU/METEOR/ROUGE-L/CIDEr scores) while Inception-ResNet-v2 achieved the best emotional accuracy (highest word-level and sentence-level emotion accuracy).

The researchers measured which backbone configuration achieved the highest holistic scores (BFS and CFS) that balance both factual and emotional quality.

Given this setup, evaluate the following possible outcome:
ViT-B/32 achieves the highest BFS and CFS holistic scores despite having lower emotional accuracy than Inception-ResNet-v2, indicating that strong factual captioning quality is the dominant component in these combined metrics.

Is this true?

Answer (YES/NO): YES